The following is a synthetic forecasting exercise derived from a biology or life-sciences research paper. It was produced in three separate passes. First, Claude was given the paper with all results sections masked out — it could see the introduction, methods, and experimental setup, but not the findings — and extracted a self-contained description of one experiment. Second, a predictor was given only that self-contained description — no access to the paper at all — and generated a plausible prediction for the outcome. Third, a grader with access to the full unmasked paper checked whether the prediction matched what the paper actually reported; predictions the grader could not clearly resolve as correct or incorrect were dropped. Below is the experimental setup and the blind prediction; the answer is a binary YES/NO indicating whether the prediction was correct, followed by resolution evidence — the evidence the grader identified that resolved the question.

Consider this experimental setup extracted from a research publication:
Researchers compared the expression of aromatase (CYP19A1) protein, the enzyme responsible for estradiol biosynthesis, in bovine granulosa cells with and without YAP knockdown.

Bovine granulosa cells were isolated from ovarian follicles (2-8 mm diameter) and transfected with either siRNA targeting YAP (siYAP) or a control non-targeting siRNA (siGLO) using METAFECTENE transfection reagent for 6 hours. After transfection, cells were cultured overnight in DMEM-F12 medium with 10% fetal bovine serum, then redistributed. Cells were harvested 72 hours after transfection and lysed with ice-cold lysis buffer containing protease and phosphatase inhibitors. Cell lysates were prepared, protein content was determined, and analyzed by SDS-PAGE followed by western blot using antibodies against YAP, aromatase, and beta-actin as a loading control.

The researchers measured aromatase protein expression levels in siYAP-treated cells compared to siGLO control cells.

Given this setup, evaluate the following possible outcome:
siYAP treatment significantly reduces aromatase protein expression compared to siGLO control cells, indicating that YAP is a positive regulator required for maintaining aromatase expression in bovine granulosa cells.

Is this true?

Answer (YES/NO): YES